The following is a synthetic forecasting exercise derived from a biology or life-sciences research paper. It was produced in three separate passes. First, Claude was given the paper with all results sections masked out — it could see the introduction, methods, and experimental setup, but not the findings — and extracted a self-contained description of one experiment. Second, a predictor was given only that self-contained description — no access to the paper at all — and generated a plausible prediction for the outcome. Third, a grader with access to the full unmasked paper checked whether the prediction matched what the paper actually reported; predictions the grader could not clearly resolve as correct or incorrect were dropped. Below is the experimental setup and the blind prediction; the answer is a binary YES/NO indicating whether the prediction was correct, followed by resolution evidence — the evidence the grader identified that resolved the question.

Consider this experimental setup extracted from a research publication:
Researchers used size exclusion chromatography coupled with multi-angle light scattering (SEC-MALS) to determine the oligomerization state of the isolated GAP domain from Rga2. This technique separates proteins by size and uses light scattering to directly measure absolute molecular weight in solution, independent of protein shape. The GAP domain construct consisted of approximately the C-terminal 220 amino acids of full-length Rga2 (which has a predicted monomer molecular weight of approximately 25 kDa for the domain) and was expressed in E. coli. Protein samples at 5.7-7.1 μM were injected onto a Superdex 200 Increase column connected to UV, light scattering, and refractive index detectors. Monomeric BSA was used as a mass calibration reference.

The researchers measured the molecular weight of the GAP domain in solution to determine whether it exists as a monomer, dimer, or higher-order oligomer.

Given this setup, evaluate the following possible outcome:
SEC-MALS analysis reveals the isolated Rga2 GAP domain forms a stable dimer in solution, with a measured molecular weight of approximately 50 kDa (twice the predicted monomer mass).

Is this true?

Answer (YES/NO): NO